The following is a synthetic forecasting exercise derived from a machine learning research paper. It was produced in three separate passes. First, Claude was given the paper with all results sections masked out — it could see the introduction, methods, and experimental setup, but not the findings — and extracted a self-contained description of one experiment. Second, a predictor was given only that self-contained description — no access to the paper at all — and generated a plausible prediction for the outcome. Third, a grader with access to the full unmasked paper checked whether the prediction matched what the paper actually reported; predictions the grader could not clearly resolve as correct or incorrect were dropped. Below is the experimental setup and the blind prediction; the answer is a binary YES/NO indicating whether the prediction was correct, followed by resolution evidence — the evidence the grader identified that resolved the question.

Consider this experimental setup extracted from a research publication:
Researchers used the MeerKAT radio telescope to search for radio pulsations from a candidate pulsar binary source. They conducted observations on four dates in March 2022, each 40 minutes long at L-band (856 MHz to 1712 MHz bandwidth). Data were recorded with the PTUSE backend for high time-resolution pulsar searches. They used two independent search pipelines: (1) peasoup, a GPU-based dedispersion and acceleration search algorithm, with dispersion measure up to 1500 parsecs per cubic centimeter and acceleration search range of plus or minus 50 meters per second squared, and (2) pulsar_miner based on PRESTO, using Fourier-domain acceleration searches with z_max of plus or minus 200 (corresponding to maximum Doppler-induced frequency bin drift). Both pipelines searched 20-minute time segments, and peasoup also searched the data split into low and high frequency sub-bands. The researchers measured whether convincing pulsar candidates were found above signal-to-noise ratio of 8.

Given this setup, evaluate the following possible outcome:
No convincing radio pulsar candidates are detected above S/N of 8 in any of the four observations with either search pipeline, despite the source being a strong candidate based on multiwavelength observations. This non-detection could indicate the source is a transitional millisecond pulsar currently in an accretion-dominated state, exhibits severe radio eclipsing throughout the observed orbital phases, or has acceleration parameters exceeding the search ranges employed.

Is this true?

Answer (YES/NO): YES